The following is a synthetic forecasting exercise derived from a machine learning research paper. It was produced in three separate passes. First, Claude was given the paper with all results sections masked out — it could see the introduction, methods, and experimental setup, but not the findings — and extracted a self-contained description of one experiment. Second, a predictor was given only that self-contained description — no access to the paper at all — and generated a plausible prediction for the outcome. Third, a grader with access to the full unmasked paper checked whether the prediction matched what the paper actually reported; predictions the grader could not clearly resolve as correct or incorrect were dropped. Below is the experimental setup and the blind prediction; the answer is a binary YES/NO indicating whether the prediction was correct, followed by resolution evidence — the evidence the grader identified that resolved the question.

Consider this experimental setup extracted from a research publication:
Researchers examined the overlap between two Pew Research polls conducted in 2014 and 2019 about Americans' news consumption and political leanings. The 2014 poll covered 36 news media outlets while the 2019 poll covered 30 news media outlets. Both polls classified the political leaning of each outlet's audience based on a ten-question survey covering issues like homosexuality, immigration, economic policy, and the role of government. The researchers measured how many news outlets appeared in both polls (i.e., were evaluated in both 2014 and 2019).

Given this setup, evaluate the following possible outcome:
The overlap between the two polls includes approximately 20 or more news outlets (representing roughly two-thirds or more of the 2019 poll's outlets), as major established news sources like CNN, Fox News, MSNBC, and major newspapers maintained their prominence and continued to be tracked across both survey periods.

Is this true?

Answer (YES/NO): NO